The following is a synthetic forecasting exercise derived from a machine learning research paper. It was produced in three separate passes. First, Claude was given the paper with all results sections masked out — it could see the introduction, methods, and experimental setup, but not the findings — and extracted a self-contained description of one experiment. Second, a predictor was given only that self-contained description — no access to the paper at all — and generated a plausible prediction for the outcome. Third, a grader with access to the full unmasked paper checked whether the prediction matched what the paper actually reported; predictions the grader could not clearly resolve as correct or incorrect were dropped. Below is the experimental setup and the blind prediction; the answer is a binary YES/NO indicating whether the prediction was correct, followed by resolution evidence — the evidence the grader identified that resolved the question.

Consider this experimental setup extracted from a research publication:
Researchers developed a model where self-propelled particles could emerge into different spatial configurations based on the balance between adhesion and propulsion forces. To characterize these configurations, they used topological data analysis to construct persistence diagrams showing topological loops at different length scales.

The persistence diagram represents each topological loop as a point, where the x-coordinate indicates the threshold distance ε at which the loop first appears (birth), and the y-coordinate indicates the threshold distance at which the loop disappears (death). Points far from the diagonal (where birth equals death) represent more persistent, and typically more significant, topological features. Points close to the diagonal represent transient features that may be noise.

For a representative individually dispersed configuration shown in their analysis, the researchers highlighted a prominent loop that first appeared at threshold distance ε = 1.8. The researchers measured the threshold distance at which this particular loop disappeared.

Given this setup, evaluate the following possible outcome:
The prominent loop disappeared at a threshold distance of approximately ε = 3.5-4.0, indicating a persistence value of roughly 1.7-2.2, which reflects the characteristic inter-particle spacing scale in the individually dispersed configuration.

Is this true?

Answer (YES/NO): YES